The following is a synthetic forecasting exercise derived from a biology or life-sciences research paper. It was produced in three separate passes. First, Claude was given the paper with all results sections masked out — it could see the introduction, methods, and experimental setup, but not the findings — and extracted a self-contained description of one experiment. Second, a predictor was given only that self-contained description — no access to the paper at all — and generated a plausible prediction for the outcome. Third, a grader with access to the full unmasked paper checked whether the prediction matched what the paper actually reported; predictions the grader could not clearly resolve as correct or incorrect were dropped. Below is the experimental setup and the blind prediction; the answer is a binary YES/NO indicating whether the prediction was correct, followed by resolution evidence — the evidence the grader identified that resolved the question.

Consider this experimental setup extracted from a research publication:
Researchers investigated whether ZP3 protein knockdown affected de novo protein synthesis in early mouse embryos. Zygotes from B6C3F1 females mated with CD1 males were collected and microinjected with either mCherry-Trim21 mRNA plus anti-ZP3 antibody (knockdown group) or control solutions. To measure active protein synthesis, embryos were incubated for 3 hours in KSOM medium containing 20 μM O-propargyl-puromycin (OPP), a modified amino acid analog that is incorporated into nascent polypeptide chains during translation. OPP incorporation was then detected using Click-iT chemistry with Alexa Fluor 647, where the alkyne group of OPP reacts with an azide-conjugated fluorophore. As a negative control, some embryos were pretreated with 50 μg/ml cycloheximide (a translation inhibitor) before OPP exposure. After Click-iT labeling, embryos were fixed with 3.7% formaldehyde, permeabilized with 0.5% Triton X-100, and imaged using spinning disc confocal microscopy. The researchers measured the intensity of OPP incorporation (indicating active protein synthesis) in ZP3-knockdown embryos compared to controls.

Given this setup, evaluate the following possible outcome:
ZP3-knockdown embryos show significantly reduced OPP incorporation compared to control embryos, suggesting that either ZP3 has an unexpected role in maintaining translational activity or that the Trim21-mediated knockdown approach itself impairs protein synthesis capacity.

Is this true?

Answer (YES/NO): YES